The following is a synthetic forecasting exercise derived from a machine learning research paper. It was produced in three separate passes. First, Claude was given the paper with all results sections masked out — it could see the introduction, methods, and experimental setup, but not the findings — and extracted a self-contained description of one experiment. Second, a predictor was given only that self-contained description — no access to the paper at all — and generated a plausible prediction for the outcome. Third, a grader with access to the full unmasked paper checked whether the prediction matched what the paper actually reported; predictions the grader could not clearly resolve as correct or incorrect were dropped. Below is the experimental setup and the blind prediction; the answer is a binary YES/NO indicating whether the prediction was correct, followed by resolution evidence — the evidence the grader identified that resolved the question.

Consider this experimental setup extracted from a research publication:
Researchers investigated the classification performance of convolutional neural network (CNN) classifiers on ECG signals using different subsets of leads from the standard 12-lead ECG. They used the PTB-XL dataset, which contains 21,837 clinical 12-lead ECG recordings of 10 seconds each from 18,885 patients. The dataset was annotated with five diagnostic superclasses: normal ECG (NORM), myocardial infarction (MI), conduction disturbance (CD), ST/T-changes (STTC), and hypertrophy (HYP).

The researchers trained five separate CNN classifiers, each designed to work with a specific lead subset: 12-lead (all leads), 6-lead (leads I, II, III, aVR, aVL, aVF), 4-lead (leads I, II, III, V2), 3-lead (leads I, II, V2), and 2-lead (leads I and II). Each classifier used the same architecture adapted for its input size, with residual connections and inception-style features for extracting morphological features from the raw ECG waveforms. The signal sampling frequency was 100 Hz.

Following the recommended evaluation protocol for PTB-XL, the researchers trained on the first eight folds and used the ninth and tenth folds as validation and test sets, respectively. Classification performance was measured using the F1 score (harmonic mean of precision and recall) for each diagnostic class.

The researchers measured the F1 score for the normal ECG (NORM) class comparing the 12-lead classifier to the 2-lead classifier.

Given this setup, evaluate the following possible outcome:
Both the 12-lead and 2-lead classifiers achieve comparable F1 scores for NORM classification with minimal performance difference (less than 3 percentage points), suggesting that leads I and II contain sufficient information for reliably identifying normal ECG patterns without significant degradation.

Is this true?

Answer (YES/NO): YES